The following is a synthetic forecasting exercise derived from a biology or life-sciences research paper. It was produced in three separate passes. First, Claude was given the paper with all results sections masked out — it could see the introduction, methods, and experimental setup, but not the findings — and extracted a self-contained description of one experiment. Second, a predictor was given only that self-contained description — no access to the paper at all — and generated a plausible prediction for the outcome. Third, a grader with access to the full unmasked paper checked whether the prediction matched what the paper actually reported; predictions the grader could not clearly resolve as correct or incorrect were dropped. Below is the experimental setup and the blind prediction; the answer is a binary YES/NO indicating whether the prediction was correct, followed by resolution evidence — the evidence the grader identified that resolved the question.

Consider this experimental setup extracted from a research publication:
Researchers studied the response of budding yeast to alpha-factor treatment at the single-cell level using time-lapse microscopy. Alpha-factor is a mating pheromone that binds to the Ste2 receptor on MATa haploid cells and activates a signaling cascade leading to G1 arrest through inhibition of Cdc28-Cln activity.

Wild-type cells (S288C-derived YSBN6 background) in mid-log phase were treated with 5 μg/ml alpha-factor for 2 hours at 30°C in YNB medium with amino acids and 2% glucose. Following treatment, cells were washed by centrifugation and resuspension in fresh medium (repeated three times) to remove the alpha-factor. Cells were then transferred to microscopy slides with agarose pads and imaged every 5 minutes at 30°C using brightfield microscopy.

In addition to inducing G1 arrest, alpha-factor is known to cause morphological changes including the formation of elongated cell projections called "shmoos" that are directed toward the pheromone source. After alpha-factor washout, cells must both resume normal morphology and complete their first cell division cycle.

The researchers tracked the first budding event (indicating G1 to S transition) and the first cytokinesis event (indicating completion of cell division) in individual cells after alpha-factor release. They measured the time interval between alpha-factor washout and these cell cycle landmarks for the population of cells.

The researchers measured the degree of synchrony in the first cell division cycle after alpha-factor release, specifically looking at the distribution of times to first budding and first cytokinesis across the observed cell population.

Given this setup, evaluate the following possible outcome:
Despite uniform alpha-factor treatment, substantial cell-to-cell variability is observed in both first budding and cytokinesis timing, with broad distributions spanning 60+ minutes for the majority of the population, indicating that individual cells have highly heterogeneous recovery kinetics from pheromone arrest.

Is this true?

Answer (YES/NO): NO